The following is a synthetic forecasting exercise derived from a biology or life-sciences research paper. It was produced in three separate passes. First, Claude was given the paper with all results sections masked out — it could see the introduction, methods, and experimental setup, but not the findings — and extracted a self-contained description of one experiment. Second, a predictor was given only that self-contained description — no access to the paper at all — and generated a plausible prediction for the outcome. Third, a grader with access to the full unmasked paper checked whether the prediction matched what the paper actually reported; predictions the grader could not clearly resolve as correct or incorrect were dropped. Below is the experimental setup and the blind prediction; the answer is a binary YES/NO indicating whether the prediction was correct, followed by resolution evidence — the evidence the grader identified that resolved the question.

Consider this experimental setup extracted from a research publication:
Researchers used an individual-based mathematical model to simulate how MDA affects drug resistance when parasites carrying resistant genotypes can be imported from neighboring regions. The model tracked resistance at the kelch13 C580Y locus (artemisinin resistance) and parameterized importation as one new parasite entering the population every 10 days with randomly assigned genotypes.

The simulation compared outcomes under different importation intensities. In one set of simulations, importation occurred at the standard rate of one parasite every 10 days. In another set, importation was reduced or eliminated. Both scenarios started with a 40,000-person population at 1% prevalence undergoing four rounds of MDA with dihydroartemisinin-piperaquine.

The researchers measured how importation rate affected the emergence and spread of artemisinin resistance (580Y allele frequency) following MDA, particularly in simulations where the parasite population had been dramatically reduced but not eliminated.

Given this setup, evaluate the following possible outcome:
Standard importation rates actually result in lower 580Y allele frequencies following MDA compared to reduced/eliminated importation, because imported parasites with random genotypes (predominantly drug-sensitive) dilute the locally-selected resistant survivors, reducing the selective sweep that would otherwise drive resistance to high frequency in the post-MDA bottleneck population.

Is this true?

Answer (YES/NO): NO